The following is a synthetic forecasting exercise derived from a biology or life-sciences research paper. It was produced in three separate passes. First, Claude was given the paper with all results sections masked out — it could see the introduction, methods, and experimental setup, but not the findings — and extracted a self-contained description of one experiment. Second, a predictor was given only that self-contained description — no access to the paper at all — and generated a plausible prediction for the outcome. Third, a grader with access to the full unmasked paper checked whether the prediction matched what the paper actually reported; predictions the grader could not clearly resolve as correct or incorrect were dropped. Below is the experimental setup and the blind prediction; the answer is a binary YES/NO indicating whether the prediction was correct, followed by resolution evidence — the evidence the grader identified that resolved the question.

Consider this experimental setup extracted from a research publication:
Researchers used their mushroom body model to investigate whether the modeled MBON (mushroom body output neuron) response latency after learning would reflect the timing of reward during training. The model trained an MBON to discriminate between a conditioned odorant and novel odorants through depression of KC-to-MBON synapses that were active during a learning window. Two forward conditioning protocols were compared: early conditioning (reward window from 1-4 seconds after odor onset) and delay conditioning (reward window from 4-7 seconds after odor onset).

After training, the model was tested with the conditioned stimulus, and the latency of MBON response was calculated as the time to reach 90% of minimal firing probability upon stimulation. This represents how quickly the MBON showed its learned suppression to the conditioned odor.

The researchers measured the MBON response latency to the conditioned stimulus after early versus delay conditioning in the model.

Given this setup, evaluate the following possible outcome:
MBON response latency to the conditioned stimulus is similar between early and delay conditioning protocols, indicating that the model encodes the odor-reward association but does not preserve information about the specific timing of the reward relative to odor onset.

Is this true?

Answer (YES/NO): NO